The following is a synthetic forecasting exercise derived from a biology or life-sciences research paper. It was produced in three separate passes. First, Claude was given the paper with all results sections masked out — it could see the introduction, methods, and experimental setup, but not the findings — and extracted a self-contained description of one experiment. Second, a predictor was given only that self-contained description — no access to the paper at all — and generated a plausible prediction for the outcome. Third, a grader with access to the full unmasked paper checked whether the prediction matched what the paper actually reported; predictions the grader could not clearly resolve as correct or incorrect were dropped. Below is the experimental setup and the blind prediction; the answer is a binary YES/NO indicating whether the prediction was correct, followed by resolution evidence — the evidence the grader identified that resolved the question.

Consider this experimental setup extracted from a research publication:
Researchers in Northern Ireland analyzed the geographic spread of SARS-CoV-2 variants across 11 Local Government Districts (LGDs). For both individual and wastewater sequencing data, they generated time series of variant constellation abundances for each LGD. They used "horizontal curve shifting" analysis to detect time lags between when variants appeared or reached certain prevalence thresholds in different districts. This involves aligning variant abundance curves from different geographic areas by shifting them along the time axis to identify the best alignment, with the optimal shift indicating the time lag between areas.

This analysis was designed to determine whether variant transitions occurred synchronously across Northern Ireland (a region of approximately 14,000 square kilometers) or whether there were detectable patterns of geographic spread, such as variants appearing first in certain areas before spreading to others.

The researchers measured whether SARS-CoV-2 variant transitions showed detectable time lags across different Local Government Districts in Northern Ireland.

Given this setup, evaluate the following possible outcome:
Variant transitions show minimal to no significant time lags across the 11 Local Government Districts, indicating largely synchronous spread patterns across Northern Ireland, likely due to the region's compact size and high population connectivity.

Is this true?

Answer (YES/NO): NO